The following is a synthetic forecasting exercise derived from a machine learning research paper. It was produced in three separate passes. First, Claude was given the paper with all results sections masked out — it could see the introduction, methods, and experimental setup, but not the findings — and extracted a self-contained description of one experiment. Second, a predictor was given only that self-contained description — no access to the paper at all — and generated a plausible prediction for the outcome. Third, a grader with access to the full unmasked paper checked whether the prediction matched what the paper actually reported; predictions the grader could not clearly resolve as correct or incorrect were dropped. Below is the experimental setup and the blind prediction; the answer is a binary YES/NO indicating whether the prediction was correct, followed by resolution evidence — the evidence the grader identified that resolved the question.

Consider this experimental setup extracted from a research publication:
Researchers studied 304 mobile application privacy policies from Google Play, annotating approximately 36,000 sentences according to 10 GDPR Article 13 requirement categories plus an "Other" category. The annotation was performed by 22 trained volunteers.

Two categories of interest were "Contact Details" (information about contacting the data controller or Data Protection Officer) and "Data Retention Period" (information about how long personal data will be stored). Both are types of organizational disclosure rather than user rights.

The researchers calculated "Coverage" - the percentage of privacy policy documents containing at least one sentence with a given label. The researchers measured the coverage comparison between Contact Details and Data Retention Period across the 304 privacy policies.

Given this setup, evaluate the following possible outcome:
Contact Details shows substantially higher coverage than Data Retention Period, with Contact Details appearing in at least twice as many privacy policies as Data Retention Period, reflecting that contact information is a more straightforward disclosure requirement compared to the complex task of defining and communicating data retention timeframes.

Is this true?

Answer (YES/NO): NO